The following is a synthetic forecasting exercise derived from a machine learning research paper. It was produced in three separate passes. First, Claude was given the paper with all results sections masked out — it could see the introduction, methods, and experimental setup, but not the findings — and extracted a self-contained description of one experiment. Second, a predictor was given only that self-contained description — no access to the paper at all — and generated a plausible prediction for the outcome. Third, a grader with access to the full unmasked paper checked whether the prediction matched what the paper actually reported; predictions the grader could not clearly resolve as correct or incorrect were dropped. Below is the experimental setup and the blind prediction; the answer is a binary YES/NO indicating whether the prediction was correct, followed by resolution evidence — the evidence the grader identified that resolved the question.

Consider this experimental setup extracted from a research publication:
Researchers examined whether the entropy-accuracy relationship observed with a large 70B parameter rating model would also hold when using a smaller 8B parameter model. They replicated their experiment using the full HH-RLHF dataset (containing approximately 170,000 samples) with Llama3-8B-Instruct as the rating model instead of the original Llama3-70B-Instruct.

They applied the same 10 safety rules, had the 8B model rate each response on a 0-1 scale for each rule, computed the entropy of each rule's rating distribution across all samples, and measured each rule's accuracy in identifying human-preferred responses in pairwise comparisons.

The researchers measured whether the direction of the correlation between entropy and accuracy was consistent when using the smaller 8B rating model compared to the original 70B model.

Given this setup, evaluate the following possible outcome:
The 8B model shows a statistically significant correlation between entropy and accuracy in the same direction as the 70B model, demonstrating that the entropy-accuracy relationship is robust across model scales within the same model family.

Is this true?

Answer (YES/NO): YES